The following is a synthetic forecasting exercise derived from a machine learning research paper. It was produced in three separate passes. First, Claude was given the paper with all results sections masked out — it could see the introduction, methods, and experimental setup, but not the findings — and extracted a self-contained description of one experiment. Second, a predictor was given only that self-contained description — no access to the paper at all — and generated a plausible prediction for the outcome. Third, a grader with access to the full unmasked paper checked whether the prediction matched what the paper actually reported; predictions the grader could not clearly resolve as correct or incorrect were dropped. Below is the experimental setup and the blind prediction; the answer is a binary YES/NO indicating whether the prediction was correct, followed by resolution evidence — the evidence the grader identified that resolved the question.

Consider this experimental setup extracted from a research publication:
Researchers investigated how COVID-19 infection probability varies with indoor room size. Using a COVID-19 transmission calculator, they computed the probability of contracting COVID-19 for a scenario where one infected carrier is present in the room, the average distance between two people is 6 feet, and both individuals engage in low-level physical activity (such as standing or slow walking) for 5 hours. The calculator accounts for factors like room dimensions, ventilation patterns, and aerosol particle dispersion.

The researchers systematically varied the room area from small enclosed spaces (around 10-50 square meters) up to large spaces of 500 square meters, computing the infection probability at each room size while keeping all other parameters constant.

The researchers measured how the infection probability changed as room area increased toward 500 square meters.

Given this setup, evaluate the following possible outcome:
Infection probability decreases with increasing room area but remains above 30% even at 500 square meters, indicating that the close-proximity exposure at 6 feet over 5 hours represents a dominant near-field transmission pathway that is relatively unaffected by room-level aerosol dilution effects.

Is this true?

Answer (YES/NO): YES